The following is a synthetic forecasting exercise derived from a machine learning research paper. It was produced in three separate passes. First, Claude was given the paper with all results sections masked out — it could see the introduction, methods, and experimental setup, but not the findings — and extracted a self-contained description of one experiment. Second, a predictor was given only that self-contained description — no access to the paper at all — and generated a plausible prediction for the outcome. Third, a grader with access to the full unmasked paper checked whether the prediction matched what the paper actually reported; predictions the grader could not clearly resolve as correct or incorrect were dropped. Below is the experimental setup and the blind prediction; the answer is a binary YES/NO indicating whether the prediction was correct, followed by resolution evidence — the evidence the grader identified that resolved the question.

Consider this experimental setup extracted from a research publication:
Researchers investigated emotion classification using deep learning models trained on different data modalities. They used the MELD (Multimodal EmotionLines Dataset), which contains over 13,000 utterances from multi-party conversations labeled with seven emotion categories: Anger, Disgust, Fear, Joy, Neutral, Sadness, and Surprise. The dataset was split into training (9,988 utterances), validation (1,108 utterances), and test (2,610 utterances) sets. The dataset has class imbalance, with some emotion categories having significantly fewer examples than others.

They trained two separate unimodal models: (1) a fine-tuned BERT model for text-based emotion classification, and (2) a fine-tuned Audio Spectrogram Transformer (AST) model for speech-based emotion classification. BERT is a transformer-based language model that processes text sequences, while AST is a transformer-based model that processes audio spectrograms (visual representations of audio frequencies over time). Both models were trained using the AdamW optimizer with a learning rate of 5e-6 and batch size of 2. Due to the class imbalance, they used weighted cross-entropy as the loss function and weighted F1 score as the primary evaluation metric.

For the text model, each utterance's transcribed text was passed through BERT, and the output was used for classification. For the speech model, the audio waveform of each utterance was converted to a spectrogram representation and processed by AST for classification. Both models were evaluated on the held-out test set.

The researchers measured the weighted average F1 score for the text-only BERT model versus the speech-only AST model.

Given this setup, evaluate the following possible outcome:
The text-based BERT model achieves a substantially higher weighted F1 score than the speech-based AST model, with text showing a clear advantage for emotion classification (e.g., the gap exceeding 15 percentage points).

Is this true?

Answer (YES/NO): YES